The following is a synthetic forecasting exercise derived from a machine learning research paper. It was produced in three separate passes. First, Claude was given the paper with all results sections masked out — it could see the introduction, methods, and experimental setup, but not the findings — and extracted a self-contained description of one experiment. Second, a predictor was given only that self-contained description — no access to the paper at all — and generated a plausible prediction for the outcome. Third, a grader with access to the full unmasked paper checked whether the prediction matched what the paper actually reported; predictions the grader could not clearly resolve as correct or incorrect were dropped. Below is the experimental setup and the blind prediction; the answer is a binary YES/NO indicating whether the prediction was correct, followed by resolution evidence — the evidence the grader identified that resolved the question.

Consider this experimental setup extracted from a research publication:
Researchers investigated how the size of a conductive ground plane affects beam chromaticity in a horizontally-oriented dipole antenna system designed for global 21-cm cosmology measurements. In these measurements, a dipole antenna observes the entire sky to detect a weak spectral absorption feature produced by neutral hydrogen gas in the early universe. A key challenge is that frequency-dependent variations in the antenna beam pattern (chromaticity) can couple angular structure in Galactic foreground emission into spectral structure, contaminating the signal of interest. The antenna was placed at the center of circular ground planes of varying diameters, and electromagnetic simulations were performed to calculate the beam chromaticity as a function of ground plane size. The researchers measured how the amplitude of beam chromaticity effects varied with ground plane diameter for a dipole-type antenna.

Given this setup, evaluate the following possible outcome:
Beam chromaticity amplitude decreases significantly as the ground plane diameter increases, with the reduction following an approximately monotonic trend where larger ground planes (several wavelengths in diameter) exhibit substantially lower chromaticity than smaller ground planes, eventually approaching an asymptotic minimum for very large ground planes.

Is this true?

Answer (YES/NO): NO